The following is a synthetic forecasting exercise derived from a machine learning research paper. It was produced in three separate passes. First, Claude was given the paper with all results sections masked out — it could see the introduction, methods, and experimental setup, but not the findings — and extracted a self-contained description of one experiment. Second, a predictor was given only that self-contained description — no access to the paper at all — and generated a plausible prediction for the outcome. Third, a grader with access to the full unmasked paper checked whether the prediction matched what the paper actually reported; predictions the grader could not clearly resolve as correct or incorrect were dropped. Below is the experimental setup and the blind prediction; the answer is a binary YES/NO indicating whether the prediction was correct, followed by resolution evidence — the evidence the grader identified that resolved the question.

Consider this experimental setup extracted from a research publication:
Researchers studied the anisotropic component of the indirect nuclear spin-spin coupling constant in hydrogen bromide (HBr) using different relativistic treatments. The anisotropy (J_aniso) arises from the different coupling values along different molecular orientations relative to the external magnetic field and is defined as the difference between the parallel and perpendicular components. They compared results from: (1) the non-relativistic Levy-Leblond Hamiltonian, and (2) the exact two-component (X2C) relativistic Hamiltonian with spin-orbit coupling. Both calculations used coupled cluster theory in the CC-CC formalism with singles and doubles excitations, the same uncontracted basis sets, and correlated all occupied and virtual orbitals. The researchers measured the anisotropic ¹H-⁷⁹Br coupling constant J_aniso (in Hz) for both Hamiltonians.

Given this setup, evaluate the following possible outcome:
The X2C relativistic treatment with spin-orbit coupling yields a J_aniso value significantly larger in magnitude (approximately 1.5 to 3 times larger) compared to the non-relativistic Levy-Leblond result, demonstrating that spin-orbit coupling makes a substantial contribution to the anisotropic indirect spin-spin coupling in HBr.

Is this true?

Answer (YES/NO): NO